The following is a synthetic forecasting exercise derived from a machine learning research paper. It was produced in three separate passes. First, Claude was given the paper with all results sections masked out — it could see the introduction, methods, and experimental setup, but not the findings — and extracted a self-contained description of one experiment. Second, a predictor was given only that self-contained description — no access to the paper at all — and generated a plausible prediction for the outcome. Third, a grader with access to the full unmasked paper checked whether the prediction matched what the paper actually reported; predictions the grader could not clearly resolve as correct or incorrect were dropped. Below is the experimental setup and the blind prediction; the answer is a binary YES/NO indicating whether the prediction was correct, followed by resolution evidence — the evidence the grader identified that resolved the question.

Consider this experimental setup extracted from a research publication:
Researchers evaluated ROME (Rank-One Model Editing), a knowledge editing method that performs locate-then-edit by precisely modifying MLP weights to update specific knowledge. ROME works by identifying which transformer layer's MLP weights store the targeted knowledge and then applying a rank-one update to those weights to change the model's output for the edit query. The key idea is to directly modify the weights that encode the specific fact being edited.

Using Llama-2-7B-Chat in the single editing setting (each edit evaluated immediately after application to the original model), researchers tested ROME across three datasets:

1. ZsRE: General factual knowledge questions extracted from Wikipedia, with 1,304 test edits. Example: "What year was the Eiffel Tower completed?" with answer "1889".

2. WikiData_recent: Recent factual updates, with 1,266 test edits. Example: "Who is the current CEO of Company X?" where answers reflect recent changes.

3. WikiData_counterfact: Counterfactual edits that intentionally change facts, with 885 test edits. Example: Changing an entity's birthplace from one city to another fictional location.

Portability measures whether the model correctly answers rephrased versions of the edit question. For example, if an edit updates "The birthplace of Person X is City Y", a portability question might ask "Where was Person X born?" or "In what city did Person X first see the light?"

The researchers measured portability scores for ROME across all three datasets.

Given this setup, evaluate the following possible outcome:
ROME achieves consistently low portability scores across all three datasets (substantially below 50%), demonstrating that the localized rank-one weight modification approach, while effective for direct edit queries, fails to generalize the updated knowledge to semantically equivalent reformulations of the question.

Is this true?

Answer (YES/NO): NO